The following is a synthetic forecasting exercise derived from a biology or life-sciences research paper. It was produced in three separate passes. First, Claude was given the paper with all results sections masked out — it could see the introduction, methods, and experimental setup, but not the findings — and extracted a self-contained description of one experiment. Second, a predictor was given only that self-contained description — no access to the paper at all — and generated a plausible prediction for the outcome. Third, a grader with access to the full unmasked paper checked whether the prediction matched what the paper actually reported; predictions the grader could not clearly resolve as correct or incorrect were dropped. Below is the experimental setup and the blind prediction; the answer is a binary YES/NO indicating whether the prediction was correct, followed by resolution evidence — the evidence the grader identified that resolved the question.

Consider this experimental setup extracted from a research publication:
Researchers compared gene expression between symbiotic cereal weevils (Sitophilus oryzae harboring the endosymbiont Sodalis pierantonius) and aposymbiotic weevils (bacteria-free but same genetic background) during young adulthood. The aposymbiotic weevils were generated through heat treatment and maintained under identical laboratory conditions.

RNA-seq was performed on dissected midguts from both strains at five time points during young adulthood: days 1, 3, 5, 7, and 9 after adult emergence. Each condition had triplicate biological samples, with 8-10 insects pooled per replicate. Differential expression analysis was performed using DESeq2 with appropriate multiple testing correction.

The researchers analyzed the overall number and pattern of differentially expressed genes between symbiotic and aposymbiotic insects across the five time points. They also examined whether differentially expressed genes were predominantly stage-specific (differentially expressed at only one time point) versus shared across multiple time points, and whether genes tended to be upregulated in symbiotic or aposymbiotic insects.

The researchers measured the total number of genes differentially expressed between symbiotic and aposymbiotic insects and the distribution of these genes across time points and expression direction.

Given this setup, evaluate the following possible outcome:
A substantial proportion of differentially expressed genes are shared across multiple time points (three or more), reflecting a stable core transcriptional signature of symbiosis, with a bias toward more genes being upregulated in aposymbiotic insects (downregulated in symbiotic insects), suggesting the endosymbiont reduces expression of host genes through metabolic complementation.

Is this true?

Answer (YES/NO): NO